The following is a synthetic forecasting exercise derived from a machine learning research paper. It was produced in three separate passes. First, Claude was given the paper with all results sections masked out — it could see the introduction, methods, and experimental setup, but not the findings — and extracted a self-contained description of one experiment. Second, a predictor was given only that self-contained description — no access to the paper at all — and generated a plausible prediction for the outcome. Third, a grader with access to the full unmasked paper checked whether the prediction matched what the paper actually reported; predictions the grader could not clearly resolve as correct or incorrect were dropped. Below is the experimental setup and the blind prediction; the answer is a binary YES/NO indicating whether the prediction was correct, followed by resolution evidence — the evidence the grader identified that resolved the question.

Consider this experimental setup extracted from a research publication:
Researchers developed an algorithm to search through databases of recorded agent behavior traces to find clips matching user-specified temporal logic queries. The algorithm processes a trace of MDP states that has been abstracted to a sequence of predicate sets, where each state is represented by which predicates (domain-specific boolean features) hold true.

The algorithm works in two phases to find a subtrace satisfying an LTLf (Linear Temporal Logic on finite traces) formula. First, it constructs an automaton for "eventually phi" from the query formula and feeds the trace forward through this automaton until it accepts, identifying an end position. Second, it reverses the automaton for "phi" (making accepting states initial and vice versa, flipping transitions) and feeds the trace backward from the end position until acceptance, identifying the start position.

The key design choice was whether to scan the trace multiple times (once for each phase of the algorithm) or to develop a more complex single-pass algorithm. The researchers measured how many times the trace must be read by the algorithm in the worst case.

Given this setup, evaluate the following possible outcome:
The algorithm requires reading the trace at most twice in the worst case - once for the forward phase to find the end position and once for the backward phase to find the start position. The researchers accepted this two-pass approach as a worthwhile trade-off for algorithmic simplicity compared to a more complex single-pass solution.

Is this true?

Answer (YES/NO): NO